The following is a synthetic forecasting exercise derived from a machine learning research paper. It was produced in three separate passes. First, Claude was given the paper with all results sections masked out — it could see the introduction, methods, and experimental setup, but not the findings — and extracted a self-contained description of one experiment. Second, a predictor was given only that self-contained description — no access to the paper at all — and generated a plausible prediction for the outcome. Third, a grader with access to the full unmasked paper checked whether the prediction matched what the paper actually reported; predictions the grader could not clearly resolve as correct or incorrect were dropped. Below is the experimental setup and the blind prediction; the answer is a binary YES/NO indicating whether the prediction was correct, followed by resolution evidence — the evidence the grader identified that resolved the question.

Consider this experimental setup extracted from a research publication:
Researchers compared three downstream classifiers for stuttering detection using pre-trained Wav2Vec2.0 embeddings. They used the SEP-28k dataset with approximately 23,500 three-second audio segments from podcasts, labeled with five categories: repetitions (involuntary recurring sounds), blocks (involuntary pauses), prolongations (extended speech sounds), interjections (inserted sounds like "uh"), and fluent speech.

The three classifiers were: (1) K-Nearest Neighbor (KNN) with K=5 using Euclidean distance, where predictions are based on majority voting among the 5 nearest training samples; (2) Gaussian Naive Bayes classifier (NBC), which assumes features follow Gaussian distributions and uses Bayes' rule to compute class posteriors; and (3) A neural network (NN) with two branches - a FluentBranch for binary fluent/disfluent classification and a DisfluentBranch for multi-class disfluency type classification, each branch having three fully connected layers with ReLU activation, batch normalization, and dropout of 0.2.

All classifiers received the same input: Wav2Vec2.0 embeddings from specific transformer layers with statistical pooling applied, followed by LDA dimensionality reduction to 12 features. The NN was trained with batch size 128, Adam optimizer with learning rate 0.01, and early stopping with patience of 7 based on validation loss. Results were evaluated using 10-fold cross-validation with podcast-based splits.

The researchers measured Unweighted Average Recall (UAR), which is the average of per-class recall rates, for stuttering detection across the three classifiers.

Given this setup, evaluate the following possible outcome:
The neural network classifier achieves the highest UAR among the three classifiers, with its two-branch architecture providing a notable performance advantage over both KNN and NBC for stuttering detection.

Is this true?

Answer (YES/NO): YES